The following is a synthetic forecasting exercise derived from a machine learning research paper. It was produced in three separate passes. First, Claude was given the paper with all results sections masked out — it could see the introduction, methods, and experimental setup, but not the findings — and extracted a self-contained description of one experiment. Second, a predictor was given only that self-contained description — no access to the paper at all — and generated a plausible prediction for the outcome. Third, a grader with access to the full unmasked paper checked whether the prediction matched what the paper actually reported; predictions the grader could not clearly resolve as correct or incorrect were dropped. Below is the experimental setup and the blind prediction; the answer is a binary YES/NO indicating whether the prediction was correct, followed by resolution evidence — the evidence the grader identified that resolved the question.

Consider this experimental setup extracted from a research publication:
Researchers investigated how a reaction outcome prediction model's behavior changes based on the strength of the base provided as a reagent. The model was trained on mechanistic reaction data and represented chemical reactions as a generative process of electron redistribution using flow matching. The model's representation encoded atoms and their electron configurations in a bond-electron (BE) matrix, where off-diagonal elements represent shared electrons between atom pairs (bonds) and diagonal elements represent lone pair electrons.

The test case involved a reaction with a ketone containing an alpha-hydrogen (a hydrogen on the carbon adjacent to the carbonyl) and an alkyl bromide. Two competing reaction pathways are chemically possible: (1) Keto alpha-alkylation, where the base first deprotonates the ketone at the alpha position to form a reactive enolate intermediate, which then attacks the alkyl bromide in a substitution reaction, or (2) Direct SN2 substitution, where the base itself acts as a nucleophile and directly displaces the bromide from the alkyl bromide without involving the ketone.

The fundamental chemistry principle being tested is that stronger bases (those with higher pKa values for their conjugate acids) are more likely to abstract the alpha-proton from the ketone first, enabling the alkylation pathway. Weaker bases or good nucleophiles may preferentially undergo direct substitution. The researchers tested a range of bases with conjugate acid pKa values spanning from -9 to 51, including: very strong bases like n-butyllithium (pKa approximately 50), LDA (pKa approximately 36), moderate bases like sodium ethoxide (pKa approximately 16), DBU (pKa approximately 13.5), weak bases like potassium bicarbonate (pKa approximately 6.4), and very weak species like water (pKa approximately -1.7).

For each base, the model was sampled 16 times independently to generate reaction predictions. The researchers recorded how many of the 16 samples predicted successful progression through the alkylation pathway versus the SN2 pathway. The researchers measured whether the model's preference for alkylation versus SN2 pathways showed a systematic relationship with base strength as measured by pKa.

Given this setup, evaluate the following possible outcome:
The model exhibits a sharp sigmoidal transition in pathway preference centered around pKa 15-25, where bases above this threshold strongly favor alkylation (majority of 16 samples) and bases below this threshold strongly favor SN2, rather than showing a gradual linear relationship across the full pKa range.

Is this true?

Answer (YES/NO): NO